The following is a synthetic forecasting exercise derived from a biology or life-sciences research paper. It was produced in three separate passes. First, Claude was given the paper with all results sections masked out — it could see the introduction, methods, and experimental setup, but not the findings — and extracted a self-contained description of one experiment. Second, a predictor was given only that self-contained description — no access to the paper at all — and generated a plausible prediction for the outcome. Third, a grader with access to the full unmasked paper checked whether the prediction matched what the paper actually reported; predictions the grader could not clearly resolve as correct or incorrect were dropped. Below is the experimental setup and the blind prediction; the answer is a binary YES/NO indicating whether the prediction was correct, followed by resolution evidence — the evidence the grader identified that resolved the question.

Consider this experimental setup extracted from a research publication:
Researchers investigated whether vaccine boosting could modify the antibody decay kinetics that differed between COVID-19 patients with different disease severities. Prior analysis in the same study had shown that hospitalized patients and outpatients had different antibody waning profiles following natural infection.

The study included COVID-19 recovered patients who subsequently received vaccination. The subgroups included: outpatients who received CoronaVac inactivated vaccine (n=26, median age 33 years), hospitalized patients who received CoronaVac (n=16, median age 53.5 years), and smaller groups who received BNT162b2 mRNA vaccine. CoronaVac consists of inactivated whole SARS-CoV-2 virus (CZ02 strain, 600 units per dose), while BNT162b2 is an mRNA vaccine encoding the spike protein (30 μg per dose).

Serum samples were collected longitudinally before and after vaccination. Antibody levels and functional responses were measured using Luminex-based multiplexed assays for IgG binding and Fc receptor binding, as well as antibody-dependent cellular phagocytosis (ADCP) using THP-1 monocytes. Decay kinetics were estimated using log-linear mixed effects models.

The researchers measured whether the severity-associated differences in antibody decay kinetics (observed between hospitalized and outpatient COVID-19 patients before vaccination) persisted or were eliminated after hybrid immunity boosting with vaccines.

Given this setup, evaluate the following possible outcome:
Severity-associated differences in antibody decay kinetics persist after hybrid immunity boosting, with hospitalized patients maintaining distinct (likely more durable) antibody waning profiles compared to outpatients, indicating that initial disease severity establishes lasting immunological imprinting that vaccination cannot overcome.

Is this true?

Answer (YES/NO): NO